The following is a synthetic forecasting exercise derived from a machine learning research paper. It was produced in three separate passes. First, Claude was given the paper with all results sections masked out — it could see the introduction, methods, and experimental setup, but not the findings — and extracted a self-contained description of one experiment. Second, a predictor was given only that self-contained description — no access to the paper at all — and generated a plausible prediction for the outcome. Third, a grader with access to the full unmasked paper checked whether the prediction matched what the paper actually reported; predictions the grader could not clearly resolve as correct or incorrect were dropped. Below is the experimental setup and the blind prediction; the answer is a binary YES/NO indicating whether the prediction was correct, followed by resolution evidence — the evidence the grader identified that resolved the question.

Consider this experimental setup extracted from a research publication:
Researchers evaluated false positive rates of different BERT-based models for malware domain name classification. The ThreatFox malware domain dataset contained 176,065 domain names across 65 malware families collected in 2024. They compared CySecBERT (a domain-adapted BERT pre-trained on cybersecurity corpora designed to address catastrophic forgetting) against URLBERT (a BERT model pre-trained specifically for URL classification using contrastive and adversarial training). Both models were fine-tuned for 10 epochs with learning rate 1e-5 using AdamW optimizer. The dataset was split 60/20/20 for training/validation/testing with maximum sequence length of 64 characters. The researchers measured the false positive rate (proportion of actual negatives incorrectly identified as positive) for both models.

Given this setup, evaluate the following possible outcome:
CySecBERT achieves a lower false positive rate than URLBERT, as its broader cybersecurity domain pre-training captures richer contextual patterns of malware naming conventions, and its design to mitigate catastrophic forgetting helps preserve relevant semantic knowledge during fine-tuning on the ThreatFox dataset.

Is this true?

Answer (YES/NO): YES